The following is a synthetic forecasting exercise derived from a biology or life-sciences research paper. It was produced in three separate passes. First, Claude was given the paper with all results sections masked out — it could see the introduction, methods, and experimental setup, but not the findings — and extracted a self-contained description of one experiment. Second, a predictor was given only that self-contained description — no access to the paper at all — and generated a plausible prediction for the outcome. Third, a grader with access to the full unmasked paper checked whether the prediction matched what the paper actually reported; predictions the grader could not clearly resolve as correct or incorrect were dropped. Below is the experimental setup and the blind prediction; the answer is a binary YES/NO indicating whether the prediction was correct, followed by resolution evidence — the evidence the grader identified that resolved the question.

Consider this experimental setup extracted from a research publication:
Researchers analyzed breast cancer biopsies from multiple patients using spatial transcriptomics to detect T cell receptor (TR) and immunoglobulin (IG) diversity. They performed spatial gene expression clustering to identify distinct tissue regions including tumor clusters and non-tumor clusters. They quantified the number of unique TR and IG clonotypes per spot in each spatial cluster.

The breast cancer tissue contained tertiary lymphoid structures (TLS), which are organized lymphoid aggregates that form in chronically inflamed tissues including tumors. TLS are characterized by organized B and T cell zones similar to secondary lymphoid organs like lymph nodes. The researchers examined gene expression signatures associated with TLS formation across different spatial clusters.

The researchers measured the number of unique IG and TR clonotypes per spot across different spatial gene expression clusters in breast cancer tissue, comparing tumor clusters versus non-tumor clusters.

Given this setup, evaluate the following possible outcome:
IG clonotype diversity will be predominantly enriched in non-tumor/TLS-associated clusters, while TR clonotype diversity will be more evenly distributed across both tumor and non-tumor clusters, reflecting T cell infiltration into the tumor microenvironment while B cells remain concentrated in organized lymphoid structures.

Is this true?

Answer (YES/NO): NO